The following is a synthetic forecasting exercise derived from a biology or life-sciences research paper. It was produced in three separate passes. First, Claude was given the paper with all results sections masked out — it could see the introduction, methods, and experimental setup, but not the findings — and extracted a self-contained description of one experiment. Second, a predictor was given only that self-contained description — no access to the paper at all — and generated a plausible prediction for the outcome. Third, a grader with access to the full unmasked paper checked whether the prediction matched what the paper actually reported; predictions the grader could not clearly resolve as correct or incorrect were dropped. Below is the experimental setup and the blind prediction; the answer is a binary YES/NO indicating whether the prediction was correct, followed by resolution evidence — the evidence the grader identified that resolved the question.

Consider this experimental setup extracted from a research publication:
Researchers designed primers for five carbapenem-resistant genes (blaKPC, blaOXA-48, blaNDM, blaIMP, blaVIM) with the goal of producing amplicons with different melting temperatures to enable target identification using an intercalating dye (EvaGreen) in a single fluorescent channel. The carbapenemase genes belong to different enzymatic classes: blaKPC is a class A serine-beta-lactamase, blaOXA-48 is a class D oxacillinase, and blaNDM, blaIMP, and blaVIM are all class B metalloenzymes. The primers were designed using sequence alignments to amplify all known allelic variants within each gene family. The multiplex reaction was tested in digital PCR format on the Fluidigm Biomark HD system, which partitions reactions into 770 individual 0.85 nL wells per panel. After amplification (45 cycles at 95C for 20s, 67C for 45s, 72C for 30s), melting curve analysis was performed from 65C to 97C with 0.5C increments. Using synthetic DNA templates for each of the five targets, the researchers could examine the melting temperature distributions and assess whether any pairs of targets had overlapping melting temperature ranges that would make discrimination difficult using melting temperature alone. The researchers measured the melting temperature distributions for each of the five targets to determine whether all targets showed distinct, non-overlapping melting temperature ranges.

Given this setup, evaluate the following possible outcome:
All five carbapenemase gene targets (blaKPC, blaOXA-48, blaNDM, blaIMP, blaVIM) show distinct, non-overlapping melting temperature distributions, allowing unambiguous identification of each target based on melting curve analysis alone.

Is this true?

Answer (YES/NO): NO